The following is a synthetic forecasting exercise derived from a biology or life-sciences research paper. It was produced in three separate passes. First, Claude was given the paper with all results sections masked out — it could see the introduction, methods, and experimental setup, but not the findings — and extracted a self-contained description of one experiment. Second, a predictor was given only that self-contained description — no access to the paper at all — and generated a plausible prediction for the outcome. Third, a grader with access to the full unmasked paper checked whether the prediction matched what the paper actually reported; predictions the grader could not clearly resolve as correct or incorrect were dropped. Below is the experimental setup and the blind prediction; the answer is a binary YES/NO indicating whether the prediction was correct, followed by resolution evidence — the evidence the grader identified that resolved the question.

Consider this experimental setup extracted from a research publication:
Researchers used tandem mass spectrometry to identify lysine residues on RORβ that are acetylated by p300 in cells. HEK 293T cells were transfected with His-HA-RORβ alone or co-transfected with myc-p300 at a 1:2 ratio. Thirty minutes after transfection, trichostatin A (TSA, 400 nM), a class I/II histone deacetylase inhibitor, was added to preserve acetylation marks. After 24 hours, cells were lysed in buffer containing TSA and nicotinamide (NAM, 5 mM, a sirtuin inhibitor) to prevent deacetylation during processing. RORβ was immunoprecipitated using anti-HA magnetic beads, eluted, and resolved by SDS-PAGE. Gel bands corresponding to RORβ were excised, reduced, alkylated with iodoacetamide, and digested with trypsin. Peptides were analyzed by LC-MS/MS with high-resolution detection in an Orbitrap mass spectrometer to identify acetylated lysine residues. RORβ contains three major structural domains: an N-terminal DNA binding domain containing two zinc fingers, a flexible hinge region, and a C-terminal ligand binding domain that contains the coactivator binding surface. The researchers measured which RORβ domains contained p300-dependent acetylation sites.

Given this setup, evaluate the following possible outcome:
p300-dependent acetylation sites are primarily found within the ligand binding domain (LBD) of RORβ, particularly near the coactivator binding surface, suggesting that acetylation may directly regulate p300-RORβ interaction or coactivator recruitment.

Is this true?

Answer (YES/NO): NO